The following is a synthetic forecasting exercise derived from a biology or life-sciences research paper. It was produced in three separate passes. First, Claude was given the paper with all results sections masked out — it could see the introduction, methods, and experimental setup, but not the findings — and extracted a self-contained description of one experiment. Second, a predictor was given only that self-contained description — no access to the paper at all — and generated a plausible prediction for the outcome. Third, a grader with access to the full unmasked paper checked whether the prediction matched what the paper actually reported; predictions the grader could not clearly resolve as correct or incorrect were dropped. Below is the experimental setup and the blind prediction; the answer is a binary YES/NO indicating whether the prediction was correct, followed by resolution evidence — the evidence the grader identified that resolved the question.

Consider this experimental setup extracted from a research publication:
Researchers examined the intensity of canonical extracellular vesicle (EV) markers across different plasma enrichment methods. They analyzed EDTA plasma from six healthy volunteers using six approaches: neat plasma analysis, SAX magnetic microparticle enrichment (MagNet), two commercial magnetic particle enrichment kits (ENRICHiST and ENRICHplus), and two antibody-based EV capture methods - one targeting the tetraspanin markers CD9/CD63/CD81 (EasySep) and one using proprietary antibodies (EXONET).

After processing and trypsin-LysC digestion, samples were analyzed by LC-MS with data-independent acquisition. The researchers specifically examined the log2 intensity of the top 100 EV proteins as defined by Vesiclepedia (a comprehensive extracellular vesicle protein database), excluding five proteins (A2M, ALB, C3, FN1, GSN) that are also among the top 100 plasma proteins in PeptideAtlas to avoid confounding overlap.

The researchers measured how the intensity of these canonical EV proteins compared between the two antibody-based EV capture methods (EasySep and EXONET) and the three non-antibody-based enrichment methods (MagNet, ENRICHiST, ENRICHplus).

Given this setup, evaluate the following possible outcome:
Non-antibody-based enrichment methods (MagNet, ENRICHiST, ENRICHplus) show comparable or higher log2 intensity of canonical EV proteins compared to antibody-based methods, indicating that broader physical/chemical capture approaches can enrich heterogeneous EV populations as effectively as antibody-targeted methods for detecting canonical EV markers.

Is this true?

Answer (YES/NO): YES